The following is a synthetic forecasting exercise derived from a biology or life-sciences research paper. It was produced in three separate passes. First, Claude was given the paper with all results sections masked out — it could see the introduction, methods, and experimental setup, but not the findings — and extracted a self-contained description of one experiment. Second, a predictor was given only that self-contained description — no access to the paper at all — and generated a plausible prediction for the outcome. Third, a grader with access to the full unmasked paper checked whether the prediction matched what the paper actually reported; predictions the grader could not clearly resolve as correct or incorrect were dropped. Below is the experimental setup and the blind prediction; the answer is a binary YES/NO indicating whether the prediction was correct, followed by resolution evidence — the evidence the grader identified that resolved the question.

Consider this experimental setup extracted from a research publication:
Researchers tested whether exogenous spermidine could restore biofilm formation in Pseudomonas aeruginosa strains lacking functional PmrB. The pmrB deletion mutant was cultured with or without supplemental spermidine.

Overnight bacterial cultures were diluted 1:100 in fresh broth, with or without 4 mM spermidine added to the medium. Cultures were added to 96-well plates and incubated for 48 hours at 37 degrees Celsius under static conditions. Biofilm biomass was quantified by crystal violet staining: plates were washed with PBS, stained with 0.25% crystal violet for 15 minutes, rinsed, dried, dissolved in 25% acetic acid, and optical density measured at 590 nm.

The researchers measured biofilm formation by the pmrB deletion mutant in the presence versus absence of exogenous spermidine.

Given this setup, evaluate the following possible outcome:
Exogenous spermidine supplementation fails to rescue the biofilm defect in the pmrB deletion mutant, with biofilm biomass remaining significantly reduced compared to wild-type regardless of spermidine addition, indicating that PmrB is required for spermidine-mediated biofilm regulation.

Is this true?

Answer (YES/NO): NO